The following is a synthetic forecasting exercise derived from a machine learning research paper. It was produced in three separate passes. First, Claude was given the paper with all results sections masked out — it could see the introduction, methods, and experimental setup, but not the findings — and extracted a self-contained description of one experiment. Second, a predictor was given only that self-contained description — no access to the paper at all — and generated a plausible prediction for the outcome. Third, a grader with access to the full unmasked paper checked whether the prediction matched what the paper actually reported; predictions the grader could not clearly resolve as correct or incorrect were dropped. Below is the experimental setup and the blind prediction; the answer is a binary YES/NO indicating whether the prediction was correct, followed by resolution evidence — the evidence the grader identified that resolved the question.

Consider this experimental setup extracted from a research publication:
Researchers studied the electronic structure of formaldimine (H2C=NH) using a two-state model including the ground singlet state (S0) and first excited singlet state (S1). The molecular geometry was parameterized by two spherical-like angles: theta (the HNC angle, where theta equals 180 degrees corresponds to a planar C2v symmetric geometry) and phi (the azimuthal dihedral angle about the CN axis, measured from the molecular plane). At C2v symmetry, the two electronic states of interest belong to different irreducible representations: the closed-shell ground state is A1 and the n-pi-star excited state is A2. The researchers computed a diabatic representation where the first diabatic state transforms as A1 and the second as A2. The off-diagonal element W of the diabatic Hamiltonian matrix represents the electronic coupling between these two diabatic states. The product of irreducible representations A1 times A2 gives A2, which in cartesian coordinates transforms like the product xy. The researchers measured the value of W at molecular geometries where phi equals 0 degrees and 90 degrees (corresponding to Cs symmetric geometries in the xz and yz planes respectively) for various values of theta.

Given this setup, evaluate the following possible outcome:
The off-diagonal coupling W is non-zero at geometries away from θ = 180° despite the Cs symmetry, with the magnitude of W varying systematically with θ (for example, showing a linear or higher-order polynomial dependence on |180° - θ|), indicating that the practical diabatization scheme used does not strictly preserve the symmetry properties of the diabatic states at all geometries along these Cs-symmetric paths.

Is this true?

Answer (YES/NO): NO